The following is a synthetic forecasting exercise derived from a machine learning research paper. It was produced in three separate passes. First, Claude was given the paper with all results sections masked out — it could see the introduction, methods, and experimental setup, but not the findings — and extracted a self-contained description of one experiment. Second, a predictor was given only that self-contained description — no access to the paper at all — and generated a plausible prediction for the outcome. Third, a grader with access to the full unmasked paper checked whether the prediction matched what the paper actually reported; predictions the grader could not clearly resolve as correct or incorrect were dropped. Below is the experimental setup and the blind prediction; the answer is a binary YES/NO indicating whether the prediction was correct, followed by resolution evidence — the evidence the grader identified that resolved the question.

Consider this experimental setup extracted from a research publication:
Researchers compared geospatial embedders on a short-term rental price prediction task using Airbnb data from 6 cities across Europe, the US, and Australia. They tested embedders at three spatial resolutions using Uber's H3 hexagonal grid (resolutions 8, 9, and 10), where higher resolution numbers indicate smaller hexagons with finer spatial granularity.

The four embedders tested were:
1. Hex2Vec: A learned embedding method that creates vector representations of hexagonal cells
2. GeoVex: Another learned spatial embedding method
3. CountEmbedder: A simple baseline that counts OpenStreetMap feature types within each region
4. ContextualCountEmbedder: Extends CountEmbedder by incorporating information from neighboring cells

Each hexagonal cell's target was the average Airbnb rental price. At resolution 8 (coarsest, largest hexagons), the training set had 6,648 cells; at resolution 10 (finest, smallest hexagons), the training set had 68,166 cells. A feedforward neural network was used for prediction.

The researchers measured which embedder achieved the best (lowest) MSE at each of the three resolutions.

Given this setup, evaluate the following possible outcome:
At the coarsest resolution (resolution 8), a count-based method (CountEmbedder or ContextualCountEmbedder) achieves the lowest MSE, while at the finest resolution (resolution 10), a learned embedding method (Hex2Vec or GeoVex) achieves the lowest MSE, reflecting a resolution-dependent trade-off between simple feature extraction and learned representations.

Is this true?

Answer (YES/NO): NO